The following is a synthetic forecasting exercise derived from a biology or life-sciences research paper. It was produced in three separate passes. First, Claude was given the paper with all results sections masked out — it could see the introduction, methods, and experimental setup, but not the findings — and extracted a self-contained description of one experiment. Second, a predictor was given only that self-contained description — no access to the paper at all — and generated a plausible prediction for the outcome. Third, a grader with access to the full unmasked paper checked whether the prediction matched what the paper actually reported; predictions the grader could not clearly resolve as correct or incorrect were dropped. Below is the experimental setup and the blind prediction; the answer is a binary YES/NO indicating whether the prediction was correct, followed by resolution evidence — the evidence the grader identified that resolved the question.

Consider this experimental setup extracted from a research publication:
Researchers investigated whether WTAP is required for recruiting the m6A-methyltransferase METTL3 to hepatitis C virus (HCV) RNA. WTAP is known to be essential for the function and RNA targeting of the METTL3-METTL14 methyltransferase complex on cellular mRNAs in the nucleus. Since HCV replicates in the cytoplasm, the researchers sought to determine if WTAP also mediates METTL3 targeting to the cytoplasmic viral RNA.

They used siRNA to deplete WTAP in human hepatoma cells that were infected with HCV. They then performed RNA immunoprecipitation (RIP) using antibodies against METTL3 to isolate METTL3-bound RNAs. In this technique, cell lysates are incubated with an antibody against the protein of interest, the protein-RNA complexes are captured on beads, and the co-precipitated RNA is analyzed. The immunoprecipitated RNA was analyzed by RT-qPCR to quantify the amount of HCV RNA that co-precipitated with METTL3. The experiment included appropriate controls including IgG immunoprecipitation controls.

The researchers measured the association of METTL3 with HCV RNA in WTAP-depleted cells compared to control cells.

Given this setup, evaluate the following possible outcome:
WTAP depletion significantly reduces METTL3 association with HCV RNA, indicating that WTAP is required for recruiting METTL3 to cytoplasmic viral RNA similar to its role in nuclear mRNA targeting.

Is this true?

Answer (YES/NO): YES